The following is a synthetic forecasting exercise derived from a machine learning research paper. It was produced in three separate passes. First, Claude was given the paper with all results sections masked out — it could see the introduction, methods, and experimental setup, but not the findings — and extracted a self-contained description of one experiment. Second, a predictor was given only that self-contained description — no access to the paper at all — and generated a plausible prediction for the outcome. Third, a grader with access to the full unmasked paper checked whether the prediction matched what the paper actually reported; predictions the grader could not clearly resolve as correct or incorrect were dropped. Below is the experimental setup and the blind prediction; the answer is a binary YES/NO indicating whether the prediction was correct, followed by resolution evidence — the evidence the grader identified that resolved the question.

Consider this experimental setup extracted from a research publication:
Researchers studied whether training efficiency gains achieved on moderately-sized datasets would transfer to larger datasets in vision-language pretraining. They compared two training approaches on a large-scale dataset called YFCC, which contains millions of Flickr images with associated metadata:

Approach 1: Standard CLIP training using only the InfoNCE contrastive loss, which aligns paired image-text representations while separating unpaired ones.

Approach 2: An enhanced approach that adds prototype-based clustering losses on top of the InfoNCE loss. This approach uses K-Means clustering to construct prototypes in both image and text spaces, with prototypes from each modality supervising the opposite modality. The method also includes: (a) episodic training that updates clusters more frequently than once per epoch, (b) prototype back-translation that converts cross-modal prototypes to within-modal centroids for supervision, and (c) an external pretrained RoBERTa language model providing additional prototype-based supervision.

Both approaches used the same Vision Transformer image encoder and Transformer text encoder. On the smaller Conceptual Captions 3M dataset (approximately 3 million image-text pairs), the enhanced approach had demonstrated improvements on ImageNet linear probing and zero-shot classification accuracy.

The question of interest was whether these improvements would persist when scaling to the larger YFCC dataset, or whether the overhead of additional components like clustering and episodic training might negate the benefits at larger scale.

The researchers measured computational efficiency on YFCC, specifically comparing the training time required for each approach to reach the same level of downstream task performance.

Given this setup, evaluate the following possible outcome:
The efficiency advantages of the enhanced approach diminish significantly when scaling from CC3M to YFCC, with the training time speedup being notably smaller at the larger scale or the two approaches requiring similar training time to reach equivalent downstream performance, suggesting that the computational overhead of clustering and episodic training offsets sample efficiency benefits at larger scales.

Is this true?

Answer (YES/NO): NO